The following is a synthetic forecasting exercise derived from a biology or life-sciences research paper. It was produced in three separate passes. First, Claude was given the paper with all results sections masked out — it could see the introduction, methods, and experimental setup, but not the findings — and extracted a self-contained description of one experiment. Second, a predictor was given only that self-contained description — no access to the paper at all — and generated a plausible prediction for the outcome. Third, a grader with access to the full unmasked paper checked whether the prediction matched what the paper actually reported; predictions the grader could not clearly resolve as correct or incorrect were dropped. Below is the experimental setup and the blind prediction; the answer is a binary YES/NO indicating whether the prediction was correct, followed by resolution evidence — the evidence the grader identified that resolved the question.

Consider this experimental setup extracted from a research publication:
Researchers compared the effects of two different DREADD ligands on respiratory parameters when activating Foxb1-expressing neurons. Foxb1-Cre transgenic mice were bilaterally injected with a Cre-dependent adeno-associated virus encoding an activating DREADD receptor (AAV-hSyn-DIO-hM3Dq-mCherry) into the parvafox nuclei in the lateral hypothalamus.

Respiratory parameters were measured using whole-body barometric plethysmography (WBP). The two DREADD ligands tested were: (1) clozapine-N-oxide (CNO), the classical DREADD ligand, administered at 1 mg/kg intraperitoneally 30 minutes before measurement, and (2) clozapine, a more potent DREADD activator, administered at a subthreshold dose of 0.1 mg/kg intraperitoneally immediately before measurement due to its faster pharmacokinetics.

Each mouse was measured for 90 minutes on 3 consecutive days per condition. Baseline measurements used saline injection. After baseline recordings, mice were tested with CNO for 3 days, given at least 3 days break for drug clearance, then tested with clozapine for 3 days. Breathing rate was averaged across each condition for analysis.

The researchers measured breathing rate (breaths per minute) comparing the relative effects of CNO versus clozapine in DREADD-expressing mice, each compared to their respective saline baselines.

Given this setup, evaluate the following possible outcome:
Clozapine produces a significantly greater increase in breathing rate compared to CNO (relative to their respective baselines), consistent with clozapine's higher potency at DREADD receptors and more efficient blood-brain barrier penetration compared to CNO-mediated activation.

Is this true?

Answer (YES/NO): YES